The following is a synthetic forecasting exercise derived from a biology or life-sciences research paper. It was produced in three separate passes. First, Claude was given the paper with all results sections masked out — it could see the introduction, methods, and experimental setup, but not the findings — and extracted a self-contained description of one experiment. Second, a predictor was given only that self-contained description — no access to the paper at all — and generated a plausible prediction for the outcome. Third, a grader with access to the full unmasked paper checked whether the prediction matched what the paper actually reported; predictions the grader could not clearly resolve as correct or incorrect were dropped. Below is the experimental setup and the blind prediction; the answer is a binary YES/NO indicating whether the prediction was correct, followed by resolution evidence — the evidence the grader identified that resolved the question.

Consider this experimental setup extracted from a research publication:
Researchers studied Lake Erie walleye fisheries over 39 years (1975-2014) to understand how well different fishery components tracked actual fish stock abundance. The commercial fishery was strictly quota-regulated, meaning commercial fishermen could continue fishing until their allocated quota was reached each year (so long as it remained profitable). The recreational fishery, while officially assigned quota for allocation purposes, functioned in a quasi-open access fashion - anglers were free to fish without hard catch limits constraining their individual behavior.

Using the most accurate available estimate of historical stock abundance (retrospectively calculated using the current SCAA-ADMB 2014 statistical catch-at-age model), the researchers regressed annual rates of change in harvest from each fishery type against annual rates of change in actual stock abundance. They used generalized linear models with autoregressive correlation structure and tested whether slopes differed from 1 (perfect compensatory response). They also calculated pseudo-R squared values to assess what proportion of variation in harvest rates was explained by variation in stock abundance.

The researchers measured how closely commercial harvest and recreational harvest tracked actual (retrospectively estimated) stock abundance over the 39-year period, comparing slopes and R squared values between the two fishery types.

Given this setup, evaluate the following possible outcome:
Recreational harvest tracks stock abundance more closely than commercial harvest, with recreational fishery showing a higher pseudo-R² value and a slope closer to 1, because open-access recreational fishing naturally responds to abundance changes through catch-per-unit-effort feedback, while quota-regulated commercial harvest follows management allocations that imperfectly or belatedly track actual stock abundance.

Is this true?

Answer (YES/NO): NO